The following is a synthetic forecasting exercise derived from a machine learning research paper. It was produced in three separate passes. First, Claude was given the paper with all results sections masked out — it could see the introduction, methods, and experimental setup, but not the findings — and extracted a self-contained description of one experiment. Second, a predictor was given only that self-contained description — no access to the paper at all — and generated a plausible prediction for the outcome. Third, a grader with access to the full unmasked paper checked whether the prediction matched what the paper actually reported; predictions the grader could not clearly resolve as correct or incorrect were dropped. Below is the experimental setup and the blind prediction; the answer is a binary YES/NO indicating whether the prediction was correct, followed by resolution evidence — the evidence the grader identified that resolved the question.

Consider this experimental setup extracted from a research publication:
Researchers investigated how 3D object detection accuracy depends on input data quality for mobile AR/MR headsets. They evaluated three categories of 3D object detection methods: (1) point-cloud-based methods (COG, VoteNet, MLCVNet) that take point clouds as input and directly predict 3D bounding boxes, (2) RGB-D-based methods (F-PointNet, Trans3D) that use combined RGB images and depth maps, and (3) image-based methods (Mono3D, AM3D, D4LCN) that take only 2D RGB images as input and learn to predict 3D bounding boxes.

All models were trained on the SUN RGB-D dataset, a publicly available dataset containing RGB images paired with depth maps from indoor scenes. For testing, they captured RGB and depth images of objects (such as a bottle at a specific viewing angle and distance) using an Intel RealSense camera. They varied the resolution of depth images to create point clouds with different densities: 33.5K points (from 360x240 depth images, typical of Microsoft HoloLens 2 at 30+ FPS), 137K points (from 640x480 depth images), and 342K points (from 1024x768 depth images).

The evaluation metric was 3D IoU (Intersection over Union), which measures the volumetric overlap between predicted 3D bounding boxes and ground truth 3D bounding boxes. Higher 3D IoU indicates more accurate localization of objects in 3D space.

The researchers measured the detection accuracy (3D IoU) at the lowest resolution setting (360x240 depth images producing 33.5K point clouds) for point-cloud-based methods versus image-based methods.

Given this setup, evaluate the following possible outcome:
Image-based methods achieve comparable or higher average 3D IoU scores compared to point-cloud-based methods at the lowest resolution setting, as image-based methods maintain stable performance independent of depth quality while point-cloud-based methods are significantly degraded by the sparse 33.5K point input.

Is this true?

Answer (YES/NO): YES